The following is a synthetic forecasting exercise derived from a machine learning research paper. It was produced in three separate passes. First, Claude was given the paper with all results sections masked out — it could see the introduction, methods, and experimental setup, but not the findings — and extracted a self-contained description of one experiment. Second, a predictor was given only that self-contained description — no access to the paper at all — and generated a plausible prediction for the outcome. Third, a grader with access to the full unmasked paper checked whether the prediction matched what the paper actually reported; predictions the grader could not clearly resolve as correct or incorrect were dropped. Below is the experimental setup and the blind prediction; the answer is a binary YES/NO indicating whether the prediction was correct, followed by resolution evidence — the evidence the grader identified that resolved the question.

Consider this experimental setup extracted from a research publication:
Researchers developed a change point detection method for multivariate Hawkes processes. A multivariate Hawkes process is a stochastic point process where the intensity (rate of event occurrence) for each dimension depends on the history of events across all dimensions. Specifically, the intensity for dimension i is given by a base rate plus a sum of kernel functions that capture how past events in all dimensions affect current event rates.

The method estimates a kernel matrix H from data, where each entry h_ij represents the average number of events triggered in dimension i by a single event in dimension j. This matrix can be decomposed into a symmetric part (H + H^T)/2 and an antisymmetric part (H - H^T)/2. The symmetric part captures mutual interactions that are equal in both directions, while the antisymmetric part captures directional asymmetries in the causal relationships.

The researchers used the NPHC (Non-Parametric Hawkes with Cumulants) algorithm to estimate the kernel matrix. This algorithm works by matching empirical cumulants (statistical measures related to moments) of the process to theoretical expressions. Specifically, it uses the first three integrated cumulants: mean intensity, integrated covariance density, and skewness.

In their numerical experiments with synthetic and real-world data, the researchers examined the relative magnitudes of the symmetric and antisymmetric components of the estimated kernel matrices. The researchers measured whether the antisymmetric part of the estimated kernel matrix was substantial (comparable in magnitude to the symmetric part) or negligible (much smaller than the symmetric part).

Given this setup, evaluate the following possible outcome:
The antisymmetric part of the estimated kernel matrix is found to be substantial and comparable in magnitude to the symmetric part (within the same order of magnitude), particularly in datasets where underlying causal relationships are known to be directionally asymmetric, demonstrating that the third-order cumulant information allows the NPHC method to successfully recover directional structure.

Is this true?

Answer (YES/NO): NO